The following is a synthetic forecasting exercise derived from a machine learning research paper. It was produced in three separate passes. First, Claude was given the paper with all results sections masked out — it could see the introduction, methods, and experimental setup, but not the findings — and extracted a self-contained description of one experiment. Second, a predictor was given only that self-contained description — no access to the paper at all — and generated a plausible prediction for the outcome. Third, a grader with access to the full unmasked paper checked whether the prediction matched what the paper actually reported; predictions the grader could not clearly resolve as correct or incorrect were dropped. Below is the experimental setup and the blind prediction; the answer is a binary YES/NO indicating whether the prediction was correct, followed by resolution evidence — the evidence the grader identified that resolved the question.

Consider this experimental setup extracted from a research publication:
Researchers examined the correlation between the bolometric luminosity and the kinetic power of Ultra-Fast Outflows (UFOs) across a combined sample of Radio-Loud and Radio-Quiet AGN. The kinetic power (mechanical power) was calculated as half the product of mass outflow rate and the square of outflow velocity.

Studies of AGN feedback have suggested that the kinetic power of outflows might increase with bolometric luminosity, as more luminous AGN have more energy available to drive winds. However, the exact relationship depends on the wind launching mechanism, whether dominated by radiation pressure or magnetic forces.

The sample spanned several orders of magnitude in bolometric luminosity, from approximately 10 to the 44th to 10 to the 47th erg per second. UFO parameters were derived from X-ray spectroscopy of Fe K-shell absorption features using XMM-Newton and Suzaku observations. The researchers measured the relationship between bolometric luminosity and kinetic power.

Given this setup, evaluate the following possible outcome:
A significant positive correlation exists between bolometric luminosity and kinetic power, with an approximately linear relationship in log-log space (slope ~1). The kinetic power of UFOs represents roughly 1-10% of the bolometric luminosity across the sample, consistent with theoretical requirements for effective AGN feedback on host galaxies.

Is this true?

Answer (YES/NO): NO